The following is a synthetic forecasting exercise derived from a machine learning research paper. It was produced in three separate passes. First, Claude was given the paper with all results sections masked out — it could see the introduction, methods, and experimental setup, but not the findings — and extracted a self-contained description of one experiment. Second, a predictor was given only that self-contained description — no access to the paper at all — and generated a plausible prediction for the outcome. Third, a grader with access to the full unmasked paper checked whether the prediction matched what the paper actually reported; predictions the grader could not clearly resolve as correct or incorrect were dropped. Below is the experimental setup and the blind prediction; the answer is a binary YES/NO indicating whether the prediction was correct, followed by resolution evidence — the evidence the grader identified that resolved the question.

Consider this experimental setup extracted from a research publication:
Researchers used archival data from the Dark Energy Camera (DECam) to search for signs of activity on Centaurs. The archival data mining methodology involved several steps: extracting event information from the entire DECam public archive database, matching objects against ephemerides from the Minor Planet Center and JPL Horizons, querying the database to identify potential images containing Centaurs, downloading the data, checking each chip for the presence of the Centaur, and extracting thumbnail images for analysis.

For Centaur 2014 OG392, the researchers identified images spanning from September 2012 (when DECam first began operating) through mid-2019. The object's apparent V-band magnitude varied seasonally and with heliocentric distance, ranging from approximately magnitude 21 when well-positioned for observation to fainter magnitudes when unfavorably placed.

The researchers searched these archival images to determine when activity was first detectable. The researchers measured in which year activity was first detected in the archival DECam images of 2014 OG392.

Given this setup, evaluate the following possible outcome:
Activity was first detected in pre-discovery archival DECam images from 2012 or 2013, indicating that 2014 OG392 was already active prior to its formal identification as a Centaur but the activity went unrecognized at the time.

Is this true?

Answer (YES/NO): NO